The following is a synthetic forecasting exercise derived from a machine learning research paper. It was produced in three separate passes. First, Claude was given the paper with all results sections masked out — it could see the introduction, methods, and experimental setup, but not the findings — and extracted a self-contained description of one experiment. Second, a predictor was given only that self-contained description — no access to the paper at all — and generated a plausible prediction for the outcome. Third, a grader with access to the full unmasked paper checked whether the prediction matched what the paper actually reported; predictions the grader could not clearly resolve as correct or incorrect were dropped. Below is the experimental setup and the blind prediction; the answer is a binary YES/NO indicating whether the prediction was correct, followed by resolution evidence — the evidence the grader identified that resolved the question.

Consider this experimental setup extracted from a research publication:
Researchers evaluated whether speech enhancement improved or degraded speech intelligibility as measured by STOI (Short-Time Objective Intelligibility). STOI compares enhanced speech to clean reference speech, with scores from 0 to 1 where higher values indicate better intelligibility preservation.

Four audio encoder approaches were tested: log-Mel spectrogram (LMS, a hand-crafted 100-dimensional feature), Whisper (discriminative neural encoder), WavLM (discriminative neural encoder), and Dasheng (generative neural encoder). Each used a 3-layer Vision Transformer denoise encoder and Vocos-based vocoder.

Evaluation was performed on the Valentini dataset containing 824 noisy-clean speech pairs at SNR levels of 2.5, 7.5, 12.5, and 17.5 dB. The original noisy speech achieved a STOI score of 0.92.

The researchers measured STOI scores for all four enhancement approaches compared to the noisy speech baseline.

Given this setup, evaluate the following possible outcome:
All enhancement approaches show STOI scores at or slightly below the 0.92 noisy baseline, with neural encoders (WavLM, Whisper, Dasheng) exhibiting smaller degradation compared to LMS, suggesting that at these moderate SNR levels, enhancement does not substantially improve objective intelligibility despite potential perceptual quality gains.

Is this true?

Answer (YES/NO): NO